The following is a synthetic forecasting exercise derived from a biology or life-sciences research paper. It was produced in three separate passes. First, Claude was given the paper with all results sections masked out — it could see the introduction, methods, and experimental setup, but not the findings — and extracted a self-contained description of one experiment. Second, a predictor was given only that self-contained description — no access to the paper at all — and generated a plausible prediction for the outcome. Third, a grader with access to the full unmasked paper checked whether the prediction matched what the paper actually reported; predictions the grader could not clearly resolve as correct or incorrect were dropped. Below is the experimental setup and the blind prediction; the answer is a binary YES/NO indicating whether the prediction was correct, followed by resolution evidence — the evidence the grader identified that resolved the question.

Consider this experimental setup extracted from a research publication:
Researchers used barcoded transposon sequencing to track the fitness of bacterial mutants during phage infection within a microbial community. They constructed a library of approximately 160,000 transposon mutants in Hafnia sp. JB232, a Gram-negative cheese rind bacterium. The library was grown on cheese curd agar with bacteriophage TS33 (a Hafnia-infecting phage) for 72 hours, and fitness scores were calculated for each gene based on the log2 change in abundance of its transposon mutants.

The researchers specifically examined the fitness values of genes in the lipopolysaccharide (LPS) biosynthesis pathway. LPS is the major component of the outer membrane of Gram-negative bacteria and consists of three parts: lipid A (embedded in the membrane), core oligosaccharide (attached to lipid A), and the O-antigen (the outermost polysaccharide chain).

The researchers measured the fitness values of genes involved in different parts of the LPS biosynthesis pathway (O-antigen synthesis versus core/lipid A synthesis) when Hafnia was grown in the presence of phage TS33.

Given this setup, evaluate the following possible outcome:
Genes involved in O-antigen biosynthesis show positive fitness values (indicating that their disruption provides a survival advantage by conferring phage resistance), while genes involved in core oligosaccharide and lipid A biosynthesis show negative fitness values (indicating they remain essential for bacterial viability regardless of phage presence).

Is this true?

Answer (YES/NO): NO